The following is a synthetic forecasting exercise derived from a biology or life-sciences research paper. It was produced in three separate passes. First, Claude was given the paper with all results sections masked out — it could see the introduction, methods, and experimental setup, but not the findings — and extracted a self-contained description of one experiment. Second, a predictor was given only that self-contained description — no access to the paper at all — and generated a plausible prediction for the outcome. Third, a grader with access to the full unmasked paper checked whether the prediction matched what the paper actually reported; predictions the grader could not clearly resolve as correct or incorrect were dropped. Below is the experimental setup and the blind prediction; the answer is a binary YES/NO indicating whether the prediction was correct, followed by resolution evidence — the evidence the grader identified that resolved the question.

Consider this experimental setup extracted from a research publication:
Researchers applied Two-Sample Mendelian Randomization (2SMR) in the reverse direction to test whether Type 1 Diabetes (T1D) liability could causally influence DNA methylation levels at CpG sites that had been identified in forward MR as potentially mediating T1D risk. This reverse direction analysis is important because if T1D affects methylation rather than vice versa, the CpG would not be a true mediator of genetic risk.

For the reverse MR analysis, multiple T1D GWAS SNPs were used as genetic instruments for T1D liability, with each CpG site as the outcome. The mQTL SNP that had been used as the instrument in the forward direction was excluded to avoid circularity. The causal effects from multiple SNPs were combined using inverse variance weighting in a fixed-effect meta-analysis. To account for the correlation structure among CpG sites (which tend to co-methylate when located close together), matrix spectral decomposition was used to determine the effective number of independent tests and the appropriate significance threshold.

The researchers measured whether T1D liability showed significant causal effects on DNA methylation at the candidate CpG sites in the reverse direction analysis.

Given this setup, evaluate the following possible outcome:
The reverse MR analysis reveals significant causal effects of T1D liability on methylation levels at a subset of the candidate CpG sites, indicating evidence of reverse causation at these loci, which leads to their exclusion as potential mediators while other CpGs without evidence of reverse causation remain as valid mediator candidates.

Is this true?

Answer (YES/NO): NO